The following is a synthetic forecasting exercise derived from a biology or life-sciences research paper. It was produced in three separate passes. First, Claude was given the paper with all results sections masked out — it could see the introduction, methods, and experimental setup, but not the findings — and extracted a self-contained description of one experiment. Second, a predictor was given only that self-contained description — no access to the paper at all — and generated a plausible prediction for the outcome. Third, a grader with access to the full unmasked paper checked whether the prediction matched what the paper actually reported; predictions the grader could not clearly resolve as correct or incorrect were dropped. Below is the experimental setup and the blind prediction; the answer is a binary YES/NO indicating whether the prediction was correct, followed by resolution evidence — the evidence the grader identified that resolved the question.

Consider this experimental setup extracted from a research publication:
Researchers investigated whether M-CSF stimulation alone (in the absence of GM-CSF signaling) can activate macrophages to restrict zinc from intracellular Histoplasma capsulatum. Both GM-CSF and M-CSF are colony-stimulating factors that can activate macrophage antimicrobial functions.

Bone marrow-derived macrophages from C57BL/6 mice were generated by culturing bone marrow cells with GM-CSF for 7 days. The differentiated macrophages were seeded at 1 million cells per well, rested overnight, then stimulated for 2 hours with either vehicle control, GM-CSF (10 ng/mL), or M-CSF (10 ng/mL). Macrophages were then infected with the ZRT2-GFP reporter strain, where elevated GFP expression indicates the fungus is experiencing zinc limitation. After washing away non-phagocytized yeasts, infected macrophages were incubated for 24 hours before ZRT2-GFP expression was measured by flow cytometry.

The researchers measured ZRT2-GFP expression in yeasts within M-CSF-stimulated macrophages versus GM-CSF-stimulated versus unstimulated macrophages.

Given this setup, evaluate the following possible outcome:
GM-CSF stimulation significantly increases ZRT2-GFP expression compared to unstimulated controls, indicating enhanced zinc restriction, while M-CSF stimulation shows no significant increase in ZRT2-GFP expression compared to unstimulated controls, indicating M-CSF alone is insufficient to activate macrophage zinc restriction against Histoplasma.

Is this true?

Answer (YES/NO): NO